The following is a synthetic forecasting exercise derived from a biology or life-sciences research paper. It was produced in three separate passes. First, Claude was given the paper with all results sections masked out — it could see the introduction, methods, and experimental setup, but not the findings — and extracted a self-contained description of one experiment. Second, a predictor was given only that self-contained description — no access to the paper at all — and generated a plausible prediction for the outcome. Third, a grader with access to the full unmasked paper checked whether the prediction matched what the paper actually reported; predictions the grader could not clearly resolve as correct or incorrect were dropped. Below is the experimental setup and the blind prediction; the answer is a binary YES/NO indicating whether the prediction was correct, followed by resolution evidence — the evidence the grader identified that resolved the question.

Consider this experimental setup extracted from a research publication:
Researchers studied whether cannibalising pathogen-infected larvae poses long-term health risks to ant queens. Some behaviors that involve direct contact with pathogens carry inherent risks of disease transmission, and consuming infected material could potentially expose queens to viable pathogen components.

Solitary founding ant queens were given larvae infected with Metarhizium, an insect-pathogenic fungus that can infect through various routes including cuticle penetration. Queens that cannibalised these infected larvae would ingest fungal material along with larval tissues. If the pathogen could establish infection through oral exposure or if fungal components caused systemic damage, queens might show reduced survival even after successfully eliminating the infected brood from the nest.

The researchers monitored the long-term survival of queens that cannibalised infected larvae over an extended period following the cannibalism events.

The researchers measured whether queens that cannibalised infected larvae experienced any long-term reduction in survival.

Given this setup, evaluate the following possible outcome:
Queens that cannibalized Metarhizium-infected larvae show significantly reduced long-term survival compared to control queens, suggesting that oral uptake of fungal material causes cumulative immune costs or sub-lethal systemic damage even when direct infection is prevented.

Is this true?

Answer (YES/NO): NO